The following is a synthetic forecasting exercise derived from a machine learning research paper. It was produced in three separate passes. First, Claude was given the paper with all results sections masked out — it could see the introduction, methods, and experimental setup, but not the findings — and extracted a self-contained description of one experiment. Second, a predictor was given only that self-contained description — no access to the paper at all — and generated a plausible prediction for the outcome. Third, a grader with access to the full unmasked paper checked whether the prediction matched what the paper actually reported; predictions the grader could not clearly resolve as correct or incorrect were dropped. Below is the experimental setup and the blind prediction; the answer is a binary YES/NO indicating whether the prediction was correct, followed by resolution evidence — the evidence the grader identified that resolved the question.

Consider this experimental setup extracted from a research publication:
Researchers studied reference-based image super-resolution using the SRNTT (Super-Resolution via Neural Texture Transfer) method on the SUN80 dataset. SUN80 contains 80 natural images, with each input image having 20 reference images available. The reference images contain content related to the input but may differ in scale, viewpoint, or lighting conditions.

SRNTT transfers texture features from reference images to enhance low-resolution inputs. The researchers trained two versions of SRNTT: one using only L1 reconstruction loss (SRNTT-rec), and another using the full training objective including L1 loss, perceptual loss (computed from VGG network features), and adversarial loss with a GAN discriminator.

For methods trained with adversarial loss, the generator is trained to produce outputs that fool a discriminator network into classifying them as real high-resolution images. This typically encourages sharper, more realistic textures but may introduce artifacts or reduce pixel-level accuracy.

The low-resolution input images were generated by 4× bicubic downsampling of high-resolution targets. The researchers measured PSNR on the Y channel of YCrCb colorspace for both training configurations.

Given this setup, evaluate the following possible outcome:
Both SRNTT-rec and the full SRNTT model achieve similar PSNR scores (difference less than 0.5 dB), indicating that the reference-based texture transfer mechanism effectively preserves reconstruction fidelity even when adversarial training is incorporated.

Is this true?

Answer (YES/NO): NO